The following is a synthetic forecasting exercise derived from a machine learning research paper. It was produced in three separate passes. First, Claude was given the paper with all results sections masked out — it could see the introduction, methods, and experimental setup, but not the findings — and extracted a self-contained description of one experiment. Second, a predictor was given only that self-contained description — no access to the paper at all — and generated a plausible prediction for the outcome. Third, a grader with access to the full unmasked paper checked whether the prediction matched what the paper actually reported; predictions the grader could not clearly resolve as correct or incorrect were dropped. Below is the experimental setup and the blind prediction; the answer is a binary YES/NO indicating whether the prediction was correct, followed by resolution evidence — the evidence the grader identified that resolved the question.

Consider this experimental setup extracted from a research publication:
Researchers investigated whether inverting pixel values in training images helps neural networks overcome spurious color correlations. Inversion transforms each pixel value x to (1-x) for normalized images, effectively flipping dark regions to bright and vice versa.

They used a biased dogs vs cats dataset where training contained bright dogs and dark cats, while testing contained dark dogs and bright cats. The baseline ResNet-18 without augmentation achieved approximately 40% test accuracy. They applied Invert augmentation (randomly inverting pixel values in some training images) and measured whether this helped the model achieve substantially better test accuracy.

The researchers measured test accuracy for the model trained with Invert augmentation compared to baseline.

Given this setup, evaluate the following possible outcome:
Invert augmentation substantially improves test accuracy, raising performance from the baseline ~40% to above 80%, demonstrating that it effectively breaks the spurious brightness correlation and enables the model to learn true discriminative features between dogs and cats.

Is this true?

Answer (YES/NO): NO